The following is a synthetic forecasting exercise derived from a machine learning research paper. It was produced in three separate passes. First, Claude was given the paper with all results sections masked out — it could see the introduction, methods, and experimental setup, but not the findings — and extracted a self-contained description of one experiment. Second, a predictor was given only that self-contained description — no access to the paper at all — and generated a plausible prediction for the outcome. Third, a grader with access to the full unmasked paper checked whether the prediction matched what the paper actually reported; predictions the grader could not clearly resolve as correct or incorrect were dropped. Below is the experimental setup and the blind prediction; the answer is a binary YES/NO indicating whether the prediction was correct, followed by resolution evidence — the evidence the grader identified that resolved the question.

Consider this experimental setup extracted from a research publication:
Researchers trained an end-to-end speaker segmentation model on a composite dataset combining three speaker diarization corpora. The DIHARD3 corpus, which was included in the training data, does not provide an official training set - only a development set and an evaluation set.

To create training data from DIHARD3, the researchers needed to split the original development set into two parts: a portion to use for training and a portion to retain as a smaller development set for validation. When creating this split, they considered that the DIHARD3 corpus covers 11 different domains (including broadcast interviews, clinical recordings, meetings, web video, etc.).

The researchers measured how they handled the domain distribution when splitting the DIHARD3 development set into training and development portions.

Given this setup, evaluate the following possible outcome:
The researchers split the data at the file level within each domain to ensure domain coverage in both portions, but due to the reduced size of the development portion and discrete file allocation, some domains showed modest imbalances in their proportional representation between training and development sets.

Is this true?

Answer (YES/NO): NO